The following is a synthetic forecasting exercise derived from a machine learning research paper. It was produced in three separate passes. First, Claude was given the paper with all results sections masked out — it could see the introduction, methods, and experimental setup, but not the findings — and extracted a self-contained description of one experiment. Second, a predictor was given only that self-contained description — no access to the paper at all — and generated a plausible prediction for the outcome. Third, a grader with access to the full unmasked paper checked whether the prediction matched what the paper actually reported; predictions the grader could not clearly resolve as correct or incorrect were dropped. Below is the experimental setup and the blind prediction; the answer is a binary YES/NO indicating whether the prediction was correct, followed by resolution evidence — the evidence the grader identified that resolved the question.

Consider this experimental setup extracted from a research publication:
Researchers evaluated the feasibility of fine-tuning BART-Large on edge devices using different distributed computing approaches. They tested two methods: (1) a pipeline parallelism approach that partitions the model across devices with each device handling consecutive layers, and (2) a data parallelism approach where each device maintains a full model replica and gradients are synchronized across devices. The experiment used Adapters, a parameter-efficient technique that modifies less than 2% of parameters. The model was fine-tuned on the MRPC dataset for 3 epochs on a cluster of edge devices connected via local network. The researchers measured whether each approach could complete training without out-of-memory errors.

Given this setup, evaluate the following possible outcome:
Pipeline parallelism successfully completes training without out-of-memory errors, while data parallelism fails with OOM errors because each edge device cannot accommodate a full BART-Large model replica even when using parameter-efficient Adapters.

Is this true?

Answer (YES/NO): YES